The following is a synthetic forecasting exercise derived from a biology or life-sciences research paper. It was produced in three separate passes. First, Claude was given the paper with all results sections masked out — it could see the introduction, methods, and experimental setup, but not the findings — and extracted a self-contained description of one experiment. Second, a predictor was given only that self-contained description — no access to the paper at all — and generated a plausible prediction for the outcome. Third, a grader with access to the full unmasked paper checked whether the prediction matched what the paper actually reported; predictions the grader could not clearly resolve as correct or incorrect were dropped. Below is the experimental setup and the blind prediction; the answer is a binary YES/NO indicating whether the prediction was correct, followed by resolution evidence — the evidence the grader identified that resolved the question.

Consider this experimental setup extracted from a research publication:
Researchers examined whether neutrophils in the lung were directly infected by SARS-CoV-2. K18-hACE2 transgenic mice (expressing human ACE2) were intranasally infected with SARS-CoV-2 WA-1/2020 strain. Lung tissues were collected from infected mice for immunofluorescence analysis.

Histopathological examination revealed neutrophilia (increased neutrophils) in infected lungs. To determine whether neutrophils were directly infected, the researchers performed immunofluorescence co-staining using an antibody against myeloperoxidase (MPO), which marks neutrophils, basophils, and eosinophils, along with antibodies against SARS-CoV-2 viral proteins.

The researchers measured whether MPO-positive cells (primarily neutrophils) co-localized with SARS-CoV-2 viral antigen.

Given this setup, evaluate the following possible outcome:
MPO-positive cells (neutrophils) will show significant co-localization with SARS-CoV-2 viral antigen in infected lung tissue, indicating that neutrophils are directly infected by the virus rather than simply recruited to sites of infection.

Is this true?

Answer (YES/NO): NO